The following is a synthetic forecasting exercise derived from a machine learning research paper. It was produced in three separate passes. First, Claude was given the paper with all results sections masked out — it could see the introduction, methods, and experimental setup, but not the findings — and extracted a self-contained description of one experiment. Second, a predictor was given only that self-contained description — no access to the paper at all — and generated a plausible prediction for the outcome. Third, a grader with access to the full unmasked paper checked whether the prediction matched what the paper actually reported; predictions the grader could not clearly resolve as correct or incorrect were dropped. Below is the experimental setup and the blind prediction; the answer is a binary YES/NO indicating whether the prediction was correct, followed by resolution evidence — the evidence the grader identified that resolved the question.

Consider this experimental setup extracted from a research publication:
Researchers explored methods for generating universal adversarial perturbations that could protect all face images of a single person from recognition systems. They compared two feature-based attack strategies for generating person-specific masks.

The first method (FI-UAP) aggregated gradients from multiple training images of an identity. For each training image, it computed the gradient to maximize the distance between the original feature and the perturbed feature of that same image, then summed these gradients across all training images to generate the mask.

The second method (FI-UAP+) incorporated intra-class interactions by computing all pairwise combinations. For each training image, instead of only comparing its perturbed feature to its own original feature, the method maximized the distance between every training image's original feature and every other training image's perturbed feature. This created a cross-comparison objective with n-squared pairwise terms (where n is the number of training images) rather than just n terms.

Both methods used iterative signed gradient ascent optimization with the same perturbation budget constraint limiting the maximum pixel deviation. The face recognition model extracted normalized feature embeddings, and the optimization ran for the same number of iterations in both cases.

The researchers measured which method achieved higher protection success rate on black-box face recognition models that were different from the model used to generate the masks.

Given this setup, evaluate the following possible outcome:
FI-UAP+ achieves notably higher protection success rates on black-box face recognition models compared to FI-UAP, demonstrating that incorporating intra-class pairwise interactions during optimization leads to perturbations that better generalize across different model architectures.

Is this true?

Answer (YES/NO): YES